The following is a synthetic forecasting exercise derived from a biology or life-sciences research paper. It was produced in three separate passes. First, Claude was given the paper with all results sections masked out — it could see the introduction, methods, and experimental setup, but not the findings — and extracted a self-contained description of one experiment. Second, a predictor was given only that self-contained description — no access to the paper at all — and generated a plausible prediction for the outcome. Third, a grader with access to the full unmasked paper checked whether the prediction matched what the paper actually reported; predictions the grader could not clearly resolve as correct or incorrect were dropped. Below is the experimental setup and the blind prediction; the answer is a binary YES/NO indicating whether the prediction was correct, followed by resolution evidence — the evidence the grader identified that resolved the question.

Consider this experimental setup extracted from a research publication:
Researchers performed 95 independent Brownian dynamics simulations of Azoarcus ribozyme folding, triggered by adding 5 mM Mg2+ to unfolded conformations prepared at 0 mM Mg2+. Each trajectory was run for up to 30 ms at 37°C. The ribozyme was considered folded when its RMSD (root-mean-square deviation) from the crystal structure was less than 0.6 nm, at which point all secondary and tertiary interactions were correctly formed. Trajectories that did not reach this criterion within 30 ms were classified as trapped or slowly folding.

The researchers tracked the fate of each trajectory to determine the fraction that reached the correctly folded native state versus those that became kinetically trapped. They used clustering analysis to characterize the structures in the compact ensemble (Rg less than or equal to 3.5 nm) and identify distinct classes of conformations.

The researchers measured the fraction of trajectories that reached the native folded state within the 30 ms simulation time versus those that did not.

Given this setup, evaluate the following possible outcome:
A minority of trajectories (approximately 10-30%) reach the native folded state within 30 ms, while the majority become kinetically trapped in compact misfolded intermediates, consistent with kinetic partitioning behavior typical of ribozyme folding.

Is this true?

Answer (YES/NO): NO